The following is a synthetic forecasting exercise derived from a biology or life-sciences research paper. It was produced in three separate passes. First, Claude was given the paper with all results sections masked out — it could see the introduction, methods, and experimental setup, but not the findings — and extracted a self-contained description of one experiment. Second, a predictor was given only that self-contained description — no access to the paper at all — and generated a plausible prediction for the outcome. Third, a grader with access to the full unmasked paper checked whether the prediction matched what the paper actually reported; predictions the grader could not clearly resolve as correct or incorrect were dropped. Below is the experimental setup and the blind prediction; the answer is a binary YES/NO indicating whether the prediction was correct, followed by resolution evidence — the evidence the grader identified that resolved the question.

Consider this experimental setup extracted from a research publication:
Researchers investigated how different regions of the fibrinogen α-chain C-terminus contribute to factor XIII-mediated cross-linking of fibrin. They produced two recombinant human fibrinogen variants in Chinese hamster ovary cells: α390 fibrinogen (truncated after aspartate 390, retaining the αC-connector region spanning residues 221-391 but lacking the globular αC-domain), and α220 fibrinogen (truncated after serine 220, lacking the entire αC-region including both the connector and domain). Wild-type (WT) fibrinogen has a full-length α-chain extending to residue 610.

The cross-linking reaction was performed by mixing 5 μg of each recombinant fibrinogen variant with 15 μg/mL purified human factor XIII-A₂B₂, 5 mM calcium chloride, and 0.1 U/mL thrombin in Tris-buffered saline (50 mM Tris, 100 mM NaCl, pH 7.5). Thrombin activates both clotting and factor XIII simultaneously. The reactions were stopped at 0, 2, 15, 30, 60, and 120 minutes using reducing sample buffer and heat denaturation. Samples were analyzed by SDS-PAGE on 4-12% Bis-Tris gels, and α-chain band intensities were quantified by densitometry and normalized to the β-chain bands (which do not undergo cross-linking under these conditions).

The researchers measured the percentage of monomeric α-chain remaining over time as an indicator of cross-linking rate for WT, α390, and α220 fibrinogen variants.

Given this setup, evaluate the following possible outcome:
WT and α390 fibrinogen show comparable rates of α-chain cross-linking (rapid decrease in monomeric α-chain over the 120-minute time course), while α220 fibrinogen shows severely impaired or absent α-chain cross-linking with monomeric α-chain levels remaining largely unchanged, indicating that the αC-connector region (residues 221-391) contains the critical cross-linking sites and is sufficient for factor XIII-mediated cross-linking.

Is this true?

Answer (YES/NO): NO